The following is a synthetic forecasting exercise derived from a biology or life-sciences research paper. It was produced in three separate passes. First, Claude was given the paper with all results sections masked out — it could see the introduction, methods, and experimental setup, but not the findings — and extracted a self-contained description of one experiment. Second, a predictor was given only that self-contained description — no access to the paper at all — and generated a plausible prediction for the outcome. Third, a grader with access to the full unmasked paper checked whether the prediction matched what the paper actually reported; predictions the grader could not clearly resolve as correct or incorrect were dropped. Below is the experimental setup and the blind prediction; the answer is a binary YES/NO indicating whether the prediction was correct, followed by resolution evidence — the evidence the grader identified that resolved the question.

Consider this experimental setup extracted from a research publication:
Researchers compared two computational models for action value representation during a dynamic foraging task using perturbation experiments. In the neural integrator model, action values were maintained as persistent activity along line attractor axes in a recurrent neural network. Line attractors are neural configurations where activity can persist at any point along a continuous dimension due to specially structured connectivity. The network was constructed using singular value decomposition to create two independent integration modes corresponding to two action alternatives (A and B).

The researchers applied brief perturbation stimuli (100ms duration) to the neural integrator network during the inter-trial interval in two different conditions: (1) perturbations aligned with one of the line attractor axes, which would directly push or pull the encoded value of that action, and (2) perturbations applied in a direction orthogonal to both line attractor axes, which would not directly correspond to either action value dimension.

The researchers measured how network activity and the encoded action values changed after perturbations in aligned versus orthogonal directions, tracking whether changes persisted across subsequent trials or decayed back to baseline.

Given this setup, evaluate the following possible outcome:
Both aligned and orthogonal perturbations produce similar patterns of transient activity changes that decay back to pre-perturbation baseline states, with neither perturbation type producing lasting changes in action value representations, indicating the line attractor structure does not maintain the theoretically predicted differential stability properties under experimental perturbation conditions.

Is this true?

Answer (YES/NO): NO